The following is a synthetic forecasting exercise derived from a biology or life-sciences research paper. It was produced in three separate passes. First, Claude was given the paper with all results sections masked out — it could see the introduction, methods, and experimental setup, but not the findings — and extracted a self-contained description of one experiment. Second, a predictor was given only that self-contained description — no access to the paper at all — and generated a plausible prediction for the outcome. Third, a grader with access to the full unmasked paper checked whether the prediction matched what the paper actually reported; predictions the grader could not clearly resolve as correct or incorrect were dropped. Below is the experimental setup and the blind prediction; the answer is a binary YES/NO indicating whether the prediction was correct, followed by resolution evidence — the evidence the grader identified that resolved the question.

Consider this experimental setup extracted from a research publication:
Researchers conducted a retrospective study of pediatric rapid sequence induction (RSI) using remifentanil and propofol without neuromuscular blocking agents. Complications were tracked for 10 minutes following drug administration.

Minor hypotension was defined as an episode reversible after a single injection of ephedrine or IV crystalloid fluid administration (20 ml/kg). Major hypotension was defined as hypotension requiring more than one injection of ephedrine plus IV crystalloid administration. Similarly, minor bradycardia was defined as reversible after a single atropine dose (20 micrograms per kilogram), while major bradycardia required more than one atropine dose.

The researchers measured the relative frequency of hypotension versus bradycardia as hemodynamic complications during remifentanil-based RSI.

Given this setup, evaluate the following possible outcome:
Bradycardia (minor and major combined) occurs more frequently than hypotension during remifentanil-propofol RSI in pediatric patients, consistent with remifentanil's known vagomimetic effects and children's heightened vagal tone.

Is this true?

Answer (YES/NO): NO